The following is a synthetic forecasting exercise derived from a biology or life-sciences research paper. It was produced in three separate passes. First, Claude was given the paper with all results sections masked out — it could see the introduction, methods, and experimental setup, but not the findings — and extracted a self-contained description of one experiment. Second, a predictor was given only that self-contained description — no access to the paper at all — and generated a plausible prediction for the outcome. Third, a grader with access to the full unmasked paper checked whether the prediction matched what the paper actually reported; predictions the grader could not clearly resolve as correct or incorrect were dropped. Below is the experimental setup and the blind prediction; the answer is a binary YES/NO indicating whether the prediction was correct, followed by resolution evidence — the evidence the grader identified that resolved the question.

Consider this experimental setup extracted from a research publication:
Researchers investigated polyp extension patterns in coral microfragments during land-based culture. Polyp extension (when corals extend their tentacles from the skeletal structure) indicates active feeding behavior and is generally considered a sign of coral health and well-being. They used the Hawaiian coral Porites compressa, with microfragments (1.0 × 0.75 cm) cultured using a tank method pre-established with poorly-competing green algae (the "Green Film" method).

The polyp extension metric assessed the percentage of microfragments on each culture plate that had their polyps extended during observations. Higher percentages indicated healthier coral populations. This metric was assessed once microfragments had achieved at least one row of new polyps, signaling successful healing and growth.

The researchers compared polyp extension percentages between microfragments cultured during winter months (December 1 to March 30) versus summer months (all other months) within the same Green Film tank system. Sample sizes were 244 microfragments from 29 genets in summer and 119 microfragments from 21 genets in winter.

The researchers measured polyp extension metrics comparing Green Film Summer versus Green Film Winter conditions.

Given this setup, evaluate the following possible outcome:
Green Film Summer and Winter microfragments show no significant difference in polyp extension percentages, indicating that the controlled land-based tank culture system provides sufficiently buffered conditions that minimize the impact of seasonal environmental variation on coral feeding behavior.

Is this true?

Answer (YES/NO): NO